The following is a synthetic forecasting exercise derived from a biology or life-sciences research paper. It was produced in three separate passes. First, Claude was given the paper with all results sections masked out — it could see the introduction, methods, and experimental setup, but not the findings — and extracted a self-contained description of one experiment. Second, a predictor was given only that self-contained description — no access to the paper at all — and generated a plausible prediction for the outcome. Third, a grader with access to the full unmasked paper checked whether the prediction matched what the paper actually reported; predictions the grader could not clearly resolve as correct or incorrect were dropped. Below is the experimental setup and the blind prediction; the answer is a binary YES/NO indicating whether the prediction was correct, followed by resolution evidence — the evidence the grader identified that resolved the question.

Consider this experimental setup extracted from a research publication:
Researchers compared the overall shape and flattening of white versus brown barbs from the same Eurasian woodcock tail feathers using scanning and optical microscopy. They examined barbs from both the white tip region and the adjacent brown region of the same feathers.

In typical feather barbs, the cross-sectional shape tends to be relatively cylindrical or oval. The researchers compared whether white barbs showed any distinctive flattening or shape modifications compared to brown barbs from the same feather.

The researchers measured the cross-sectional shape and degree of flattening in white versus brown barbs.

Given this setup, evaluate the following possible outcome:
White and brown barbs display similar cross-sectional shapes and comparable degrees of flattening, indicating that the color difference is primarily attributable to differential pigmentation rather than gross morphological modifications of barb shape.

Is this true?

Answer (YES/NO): NO